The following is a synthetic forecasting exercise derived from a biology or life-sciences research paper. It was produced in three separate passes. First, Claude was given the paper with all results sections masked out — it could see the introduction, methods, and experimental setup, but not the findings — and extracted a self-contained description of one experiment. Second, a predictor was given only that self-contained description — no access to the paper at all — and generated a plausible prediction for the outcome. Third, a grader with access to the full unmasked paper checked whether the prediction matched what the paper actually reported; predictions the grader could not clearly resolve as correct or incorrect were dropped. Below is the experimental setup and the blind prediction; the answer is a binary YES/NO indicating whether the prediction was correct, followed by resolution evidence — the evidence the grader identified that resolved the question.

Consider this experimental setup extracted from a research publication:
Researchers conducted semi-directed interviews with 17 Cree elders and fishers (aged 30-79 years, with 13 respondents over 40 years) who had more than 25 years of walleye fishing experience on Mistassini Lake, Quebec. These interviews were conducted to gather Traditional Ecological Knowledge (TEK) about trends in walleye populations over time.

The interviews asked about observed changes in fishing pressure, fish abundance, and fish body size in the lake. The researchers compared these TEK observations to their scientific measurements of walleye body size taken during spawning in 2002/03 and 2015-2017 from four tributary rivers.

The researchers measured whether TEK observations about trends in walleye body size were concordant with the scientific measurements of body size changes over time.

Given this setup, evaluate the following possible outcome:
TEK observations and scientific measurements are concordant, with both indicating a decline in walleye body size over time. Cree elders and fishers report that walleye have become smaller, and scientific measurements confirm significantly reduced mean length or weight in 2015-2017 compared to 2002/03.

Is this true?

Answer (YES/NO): YES